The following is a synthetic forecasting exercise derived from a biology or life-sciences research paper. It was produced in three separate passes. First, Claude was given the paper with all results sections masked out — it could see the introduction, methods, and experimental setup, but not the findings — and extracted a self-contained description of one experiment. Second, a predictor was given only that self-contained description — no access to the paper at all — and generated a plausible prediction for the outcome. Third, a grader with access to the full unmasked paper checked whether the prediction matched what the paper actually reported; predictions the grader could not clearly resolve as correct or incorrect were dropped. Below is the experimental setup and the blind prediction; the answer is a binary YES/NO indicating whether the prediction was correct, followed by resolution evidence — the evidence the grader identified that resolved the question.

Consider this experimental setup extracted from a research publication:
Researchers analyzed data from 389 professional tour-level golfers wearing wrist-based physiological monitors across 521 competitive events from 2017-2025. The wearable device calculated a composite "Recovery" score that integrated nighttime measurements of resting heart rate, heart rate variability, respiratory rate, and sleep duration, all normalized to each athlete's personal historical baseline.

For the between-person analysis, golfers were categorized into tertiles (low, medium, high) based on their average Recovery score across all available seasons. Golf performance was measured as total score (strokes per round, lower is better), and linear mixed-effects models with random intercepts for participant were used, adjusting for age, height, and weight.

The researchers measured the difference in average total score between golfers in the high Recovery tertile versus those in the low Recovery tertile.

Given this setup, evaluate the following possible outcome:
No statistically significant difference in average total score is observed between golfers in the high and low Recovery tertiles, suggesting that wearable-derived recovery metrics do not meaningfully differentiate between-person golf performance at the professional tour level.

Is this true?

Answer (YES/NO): NO